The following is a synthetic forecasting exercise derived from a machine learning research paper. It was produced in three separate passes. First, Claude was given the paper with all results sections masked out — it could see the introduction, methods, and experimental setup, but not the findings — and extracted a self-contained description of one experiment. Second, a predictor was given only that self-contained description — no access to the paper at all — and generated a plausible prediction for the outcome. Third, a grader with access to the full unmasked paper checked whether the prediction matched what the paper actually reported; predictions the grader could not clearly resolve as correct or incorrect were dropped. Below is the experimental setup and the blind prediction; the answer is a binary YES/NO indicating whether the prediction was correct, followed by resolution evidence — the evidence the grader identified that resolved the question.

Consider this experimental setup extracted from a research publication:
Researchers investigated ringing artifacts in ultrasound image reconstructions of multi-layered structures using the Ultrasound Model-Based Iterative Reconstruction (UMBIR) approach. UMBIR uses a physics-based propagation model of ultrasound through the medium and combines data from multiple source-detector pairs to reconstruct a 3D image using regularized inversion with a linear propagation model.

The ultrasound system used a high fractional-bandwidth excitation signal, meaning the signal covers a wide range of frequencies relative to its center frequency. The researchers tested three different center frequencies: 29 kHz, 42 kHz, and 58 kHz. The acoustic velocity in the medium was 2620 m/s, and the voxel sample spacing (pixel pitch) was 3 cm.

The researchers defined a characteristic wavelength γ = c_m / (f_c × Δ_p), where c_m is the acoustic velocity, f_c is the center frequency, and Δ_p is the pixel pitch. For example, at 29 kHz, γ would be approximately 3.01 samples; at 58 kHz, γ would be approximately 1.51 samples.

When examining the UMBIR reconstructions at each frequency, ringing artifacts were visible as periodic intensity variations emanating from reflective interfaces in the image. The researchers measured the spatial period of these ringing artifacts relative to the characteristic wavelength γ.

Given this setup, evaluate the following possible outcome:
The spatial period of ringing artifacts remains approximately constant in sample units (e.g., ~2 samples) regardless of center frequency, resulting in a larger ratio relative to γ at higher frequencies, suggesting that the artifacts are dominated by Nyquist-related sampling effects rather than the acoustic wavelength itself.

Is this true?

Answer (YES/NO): NO